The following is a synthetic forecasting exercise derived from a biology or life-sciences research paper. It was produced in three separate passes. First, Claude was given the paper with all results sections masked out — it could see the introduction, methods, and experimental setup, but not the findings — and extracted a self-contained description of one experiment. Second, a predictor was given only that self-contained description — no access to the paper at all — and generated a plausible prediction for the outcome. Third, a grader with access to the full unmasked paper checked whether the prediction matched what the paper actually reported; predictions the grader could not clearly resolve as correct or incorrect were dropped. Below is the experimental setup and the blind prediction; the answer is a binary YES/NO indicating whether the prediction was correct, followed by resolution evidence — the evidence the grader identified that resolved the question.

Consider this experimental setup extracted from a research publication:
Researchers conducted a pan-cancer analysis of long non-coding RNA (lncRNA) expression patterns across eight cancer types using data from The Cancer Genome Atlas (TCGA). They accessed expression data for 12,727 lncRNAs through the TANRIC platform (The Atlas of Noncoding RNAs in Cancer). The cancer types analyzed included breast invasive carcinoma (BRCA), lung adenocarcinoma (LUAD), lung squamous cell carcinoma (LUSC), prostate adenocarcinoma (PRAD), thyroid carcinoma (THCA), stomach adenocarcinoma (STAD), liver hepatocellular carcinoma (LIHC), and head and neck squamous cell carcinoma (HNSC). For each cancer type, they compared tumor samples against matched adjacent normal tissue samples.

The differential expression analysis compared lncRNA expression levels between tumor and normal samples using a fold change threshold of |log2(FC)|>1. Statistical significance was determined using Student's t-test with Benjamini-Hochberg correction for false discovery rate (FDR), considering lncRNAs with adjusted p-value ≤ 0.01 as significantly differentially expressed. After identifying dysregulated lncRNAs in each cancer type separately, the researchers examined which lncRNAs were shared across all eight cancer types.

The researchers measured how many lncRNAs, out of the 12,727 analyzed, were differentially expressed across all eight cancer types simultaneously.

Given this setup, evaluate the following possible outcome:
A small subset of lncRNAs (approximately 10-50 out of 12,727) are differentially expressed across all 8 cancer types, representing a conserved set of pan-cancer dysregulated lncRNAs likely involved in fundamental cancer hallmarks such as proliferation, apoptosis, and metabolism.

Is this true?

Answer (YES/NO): NO